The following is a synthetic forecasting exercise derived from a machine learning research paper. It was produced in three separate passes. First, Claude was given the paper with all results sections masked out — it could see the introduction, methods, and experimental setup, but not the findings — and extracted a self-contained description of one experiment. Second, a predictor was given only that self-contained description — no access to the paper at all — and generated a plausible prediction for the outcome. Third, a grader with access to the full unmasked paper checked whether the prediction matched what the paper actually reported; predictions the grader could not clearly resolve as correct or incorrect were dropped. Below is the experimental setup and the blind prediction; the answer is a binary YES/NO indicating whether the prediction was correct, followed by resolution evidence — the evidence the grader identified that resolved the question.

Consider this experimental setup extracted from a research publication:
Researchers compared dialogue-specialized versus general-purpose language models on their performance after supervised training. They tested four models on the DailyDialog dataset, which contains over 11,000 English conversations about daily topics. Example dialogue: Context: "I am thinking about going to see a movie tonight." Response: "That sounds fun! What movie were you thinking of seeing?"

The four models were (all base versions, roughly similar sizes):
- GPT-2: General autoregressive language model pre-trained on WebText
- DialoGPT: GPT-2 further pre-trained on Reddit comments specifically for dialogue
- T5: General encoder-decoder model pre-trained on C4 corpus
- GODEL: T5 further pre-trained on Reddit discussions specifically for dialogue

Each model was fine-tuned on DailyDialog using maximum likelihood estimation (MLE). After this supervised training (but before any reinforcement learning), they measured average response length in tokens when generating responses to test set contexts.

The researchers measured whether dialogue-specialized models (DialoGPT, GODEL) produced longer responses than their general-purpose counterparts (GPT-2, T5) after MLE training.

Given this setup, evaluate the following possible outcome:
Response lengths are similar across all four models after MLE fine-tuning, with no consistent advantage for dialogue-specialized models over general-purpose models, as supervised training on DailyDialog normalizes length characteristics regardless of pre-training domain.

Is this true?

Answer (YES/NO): YES